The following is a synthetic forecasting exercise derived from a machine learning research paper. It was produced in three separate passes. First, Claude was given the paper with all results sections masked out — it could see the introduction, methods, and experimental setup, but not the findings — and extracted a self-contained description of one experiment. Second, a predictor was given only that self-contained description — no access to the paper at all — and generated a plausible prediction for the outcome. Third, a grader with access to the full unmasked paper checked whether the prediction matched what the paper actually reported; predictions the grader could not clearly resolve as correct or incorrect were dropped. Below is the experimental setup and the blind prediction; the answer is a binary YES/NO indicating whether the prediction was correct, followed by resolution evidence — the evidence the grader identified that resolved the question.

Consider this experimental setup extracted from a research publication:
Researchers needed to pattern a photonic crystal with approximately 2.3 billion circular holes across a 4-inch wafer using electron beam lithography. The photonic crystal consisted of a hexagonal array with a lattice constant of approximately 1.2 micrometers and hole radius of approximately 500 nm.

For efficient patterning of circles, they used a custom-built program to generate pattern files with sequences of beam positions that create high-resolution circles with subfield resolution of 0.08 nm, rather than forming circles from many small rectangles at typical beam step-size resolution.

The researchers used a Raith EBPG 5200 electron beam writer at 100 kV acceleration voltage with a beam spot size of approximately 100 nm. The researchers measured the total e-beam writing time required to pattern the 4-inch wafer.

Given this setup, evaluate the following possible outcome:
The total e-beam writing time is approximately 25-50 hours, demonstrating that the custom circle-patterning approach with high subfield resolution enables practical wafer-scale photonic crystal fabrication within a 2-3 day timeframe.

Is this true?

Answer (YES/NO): NO